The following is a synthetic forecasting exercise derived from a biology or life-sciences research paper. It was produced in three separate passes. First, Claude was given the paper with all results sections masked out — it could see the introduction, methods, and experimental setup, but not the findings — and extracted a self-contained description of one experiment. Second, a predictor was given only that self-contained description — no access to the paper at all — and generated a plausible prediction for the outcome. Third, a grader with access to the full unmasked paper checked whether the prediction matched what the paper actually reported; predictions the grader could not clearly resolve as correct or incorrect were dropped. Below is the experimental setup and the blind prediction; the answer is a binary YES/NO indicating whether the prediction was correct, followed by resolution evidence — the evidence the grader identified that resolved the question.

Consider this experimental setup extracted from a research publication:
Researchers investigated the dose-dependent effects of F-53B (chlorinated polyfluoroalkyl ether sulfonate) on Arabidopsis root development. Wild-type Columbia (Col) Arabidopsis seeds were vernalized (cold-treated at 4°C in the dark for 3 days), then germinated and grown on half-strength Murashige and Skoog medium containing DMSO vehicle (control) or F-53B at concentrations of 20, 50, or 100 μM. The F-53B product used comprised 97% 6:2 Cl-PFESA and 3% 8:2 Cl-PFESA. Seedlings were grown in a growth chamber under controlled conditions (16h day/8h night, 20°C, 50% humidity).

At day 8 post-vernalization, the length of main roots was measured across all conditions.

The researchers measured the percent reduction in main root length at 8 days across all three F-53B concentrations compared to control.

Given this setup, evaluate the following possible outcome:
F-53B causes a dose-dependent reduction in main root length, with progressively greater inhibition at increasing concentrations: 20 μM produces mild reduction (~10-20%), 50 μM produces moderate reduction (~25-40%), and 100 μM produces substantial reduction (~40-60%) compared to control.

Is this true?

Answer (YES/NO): NO